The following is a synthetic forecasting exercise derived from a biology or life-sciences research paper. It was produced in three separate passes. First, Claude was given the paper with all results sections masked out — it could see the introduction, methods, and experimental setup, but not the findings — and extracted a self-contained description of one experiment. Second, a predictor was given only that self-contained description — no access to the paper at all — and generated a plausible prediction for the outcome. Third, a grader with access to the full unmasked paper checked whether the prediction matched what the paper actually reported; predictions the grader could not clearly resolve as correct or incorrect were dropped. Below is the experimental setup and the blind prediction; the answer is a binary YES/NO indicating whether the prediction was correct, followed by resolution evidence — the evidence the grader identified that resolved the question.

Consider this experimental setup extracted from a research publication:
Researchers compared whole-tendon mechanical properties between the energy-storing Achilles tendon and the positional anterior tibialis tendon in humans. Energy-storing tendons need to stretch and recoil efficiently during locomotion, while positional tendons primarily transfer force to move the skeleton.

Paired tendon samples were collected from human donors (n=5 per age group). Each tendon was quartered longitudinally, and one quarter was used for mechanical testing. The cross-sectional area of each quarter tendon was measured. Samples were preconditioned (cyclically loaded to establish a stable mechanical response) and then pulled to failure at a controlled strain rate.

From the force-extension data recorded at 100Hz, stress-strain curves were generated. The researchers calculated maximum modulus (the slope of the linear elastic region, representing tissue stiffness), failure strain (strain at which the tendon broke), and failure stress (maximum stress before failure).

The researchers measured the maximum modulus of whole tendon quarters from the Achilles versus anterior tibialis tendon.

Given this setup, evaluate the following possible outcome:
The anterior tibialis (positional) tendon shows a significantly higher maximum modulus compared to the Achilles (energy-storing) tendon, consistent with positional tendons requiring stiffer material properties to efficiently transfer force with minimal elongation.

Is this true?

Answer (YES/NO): YES